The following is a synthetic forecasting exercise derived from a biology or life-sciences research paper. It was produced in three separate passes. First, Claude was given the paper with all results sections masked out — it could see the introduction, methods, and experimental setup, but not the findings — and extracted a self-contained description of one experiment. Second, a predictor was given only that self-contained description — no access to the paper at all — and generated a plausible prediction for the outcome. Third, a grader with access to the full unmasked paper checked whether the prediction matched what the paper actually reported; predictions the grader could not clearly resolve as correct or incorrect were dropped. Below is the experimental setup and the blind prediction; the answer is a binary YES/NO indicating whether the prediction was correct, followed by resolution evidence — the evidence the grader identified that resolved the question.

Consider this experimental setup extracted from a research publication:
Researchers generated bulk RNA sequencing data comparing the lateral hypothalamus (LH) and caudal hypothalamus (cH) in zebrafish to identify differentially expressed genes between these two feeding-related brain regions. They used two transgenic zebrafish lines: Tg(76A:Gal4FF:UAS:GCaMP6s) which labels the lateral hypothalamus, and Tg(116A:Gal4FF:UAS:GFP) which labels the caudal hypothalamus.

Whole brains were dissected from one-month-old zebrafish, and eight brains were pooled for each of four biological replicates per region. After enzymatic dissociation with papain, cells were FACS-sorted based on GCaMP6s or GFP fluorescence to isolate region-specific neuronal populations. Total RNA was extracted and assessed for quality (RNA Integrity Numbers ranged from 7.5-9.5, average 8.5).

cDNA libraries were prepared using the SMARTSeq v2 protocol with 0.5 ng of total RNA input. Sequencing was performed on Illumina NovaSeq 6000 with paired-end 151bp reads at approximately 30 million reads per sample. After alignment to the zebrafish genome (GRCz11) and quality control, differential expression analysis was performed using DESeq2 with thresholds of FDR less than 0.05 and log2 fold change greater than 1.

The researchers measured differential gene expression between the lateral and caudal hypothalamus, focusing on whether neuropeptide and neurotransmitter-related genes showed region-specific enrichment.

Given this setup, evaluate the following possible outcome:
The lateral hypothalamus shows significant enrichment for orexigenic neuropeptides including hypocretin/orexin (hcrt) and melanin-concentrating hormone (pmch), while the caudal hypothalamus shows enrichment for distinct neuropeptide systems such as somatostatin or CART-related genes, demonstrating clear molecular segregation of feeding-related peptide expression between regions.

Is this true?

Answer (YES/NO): NO